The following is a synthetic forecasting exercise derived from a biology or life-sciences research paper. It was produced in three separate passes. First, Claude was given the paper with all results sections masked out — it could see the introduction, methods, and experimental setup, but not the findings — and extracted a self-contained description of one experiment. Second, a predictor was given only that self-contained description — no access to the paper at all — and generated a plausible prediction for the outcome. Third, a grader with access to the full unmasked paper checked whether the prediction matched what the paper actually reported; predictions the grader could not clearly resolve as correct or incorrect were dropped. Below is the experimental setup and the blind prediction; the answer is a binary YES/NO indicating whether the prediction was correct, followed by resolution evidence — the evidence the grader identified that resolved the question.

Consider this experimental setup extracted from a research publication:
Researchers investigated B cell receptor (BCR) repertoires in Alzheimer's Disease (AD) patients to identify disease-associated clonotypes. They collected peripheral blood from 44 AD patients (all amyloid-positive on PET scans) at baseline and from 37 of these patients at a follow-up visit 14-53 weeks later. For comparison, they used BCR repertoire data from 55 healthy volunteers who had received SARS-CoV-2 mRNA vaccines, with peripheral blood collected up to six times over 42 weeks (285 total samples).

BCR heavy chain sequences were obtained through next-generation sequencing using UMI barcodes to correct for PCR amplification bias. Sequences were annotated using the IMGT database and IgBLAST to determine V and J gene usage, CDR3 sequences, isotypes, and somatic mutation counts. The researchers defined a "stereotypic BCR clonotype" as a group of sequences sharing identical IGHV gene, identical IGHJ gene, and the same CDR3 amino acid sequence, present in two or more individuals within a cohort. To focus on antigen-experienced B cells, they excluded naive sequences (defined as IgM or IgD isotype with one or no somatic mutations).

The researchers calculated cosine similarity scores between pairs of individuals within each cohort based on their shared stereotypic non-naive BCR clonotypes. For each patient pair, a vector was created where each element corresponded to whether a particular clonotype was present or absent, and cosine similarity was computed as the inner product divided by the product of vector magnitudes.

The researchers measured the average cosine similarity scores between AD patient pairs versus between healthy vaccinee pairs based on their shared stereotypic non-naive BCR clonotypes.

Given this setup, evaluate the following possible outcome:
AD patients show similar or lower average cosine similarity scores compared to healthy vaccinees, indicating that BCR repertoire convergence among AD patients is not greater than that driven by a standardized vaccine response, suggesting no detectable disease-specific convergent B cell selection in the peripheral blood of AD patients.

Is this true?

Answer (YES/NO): NO